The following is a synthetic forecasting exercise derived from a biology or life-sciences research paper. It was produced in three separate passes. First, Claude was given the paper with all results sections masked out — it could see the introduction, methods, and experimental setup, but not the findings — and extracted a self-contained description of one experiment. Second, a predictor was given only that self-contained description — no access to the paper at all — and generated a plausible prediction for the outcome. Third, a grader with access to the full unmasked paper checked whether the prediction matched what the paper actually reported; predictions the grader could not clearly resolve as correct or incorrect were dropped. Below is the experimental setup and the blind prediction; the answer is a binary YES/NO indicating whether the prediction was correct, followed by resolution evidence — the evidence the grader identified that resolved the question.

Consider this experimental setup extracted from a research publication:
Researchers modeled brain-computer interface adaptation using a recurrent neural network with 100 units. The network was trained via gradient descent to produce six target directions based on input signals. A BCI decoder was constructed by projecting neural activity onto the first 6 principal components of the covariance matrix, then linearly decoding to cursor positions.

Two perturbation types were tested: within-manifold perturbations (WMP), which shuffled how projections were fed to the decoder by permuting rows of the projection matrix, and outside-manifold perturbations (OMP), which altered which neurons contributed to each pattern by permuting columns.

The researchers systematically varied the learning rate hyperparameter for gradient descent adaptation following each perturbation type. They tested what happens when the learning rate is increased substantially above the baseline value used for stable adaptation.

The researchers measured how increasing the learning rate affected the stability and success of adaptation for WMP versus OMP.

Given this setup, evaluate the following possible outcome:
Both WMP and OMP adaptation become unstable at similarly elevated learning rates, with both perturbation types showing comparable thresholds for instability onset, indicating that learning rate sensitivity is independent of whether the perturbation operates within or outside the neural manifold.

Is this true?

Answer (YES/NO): NO